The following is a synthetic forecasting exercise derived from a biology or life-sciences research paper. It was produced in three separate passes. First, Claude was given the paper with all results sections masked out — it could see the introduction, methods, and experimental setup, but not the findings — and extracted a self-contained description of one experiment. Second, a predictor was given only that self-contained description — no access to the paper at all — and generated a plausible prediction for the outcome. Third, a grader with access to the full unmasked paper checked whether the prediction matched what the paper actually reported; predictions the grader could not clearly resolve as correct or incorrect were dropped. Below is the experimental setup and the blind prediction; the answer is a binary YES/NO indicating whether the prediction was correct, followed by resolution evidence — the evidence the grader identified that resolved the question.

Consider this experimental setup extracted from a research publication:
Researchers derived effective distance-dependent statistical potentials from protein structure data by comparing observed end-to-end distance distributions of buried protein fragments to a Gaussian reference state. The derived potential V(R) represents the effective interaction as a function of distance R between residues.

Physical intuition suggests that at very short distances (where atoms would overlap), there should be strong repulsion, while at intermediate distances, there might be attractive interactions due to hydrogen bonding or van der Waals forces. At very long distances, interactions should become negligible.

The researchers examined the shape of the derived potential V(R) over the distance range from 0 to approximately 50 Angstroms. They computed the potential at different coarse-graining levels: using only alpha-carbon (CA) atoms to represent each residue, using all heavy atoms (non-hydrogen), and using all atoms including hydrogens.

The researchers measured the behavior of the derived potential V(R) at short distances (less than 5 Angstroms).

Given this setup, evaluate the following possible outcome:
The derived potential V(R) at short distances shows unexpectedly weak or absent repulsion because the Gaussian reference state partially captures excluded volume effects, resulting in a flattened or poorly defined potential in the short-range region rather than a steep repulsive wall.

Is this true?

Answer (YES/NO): NO